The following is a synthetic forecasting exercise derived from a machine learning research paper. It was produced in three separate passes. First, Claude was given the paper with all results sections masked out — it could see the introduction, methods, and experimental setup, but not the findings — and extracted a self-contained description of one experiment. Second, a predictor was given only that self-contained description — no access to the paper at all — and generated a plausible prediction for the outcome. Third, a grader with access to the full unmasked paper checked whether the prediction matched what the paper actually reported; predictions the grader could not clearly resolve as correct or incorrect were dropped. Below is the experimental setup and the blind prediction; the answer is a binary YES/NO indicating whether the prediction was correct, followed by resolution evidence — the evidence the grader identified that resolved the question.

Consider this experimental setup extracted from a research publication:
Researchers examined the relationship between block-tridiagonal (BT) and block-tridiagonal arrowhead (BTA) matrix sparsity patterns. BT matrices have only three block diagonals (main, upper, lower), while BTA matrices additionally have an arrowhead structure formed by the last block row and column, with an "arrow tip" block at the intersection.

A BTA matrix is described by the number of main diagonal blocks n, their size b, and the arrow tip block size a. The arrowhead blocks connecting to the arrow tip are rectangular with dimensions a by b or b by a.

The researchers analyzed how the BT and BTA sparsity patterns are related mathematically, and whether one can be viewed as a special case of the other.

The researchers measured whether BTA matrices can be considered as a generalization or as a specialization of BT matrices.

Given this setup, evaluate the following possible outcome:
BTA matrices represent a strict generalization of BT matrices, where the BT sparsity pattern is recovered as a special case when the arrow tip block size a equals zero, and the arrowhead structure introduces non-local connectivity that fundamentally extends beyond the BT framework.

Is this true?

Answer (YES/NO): YES